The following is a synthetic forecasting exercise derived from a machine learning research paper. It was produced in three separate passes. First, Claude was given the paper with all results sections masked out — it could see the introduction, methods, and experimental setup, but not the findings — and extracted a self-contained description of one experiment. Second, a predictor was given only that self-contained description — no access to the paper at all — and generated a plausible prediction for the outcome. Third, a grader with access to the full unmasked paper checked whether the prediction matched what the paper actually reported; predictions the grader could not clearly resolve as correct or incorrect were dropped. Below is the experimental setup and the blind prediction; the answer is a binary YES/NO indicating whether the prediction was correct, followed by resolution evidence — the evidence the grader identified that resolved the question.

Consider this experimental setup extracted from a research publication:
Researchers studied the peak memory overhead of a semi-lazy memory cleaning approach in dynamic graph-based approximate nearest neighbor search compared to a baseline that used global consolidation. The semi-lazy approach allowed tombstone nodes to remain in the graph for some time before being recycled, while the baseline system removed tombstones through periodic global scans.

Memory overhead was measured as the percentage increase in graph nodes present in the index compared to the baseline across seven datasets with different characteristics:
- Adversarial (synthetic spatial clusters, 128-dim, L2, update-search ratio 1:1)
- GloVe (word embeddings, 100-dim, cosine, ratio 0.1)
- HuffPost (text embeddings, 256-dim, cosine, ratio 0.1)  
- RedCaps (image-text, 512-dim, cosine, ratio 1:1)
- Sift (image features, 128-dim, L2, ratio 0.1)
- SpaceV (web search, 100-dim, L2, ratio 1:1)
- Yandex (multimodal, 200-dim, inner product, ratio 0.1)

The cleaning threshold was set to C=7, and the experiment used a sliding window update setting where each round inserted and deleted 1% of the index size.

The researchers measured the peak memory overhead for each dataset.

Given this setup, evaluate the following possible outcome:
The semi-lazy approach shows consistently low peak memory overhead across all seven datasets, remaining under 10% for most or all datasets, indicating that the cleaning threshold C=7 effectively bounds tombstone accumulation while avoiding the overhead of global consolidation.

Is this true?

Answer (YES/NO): NO